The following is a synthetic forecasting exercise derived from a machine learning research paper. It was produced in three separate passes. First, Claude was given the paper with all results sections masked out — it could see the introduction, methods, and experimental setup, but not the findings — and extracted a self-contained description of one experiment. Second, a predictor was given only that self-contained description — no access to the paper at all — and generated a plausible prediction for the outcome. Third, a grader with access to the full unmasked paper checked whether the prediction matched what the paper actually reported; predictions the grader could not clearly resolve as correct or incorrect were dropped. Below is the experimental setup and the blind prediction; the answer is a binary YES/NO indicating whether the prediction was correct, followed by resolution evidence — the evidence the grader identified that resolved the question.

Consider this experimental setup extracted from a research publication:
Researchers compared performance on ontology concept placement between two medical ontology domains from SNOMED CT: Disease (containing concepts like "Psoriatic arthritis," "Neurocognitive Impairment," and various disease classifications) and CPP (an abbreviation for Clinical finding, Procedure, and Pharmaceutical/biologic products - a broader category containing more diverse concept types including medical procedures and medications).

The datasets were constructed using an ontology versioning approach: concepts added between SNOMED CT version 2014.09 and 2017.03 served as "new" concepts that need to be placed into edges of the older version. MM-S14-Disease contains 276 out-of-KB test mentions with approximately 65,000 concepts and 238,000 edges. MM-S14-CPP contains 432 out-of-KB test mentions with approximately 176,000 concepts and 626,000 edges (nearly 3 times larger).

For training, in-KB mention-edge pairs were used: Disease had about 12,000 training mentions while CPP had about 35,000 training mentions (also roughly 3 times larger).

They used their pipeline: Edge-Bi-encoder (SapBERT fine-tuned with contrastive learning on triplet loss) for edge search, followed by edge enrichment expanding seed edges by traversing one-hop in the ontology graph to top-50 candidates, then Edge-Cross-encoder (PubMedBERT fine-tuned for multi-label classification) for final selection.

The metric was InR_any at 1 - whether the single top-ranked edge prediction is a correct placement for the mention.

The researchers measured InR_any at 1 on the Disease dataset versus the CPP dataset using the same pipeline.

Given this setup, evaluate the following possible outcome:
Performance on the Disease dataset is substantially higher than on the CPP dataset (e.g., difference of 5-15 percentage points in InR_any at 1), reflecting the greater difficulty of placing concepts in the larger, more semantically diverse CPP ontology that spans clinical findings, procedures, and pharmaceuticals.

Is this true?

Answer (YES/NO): NO